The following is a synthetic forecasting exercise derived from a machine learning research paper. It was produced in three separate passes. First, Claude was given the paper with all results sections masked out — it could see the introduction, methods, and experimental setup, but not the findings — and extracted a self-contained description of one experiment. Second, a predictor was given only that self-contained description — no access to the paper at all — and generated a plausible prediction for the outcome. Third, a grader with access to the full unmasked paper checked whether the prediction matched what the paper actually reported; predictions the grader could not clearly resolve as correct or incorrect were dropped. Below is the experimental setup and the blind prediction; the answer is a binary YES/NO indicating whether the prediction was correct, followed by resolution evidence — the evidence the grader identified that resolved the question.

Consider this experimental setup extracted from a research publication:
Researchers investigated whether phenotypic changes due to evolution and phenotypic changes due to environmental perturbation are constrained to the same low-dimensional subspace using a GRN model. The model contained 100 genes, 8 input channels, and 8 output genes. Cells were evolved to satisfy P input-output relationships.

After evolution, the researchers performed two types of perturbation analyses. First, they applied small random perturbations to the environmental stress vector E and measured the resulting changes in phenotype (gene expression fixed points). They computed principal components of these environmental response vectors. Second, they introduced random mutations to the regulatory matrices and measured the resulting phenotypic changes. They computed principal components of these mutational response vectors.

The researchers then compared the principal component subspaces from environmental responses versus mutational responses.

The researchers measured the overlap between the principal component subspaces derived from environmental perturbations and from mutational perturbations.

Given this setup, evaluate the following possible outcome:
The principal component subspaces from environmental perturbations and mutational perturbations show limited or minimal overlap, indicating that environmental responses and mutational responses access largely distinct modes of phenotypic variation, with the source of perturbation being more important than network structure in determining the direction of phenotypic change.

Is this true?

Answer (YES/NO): NO